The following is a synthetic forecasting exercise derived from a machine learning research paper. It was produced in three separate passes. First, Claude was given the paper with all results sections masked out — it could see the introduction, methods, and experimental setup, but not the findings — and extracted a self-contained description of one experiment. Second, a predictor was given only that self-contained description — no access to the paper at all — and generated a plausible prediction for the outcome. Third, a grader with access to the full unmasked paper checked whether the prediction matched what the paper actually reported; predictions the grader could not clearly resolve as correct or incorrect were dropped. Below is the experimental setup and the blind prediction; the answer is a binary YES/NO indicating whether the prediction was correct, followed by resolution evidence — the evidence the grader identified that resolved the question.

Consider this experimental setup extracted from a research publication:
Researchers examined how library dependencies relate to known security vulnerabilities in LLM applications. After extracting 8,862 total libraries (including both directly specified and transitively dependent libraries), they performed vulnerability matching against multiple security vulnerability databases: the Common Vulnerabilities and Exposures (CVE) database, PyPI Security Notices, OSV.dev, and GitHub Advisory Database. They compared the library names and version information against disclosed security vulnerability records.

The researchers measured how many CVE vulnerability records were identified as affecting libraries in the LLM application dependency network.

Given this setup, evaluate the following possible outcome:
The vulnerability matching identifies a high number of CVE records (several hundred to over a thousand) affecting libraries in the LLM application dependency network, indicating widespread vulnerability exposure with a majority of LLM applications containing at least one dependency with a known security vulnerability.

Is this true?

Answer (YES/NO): NO